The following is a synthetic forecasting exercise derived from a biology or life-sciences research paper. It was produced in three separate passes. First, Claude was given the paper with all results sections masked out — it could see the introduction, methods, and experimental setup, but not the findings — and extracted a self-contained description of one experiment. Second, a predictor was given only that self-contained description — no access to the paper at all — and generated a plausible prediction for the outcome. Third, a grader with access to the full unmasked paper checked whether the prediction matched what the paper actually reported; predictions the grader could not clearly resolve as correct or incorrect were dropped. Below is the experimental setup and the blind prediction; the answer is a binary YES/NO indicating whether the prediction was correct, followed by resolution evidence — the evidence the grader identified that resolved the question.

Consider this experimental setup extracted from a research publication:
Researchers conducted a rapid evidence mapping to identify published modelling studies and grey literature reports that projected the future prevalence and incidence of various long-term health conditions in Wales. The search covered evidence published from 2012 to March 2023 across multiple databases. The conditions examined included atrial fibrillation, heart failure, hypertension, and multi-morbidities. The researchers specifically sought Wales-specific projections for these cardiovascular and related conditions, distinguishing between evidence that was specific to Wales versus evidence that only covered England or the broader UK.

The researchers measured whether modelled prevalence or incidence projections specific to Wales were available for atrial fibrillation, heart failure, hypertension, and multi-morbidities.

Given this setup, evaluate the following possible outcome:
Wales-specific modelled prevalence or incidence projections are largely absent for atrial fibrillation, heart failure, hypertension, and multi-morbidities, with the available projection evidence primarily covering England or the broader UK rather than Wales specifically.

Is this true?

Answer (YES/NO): YES